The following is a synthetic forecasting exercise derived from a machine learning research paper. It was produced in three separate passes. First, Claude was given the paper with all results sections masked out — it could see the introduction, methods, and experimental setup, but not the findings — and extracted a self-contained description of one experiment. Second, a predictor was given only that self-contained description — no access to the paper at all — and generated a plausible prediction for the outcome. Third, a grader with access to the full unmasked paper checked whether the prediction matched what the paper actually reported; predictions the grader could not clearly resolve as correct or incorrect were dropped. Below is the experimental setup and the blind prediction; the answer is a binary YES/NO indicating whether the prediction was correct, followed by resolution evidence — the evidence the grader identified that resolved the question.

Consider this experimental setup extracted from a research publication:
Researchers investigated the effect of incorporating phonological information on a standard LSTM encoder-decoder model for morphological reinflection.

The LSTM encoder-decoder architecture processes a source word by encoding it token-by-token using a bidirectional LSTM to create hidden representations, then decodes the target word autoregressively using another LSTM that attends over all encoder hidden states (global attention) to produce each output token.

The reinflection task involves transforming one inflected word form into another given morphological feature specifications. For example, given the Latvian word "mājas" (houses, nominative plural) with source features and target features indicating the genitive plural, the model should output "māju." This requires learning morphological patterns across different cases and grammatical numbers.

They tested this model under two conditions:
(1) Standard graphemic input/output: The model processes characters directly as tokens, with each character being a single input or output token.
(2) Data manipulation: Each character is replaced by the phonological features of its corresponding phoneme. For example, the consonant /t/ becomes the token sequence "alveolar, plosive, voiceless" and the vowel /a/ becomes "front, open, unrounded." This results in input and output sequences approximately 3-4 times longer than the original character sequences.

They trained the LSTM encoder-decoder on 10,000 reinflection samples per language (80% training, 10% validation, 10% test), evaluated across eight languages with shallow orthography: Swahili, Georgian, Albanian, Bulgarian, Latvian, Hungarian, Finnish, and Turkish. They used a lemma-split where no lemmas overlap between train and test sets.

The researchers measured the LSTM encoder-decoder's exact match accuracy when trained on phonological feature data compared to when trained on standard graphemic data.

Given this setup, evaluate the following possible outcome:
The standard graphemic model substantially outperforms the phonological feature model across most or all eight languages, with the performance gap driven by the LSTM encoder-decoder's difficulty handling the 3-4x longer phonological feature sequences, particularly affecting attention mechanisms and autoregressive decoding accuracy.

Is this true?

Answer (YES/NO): NO